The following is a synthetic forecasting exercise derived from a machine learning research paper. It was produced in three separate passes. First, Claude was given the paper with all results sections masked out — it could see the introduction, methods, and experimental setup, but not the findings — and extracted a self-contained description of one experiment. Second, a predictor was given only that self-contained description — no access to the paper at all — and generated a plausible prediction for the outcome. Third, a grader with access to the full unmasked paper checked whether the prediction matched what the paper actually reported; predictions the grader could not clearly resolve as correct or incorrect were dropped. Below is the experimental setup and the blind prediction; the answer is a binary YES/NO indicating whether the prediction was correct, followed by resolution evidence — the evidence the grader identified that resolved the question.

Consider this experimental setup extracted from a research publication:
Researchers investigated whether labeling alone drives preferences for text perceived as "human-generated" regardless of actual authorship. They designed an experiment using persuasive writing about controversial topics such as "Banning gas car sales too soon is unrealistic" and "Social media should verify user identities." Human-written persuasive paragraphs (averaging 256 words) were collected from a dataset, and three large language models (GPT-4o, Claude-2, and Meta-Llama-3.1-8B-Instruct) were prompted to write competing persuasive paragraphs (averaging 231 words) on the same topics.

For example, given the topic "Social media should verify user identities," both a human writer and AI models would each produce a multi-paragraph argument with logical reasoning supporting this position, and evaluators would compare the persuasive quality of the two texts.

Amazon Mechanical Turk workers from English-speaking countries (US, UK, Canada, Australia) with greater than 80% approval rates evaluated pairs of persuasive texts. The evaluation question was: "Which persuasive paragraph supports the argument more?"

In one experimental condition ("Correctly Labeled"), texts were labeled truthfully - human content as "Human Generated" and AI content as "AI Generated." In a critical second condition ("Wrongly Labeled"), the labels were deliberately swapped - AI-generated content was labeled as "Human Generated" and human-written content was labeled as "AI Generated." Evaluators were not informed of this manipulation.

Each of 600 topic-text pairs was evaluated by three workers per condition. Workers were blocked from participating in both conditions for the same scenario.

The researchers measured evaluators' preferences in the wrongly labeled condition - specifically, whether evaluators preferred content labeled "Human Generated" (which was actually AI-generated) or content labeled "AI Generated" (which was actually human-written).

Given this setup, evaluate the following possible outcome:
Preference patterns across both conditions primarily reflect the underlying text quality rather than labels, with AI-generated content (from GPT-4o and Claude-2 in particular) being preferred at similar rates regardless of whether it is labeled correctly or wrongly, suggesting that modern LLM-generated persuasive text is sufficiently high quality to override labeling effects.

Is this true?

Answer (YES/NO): NO